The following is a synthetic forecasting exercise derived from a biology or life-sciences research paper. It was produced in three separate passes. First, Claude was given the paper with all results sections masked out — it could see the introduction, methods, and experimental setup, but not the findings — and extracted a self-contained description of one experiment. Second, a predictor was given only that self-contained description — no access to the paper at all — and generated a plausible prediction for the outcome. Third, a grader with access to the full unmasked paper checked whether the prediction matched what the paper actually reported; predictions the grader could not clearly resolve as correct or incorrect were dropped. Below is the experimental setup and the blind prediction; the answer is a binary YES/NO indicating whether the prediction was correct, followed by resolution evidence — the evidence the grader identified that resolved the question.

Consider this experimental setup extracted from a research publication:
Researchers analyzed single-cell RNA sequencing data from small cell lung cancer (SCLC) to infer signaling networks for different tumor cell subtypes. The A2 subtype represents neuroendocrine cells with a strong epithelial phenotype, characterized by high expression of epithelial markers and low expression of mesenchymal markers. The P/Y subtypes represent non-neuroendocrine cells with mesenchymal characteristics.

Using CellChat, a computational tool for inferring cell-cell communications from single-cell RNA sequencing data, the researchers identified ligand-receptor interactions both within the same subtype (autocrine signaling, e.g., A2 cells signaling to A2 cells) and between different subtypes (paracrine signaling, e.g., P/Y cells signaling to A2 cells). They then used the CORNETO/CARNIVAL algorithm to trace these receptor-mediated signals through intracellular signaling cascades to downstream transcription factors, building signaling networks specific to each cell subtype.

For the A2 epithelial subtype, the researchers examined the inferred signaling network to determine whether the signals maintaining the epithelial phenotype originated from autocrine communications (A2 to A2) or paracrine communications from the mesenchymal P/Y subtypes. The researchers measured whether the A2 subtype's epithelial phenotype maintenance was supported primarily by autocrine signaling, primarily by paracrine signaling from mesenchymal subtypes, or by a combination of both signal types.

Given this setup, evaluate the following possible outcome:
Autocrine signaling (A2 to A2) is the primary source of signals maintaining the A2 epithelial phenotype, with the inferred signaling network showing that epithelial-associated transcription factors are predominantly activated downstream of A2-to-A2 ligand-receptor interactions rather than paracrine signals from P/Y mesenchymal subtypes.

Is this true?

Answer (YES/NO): NO